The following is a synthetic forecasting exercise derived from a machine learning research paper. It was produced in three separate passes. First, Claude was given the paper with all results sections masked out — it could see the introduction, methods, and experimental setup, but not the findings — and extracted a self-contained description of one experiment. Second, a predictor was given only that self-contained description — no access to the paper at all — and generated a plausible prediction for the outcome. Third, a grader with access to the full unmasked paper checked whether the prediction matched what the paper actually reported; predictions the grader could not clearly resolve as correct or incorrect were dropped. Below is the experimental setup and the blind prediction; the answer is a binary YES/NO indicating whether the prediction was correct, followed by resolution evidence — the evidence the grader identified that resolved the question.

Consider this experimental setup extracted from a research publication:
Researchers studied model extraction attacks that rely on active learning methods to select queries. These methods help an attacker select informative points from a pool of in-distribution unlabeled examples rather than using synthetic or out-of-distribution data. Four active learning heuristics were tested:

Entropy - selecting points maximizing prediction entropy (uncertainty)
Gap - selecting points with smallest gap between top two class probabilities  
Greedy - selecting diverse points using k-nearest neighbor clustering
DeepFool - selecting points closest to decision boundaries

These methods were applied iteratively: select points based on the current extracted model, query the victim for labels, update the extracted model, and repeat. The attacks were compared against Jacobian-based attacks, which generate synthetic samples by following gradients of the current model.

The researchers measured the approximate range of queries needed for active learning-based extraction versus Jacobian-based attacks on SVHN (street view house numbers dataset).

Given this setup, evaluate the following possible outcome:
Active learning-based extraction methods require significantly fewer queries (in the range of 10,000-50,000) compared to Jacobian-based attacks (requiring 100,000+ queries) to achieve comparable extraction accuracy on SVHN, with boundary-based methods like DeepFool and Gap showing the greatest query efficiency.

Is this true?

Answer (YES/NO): NO